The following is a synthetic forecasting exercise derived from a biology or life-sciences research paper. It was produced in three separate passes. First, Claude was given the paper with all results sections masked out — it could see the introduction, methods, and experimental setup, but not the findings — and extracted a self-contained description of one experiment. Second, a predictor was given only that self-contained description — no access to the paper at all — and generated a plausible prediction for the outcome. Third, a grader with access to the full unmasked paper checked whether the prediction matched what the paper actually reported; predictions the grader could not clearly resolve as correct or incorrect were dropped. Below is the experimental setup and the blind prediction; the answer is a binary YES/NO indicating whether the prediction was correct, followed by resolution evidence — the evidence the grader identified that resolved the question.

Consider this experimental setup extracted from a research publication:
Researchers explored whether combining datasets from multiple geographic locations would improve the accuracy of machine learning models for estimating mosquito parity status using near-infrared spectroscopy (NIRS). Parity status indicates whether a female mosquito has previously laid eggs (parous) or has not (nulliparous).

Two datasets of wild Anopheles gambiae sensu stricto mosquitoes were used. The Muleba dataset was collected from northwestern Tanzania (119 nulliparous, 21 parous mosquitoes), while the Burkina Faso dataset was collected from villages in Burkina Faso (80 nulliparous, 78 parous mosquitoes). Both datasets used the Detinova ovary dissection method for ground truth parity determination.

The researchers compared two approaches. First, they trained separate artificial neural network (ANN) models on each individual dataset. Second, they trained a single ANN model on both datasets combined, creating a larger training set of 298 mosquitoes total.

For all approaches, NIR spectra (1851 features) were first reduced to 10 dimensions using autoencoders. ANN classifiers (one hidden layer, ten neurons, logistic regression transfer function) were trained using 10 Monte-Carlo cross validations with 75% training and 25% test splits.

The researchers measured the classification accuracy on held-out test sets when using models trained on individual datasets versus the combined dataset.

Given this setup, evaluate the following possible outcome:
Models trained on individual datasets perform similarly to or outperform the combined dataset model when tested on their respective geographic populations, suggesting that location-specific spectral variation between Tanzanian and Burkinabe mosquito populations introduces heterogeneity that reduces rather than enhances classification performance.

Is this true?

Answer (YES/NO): NO